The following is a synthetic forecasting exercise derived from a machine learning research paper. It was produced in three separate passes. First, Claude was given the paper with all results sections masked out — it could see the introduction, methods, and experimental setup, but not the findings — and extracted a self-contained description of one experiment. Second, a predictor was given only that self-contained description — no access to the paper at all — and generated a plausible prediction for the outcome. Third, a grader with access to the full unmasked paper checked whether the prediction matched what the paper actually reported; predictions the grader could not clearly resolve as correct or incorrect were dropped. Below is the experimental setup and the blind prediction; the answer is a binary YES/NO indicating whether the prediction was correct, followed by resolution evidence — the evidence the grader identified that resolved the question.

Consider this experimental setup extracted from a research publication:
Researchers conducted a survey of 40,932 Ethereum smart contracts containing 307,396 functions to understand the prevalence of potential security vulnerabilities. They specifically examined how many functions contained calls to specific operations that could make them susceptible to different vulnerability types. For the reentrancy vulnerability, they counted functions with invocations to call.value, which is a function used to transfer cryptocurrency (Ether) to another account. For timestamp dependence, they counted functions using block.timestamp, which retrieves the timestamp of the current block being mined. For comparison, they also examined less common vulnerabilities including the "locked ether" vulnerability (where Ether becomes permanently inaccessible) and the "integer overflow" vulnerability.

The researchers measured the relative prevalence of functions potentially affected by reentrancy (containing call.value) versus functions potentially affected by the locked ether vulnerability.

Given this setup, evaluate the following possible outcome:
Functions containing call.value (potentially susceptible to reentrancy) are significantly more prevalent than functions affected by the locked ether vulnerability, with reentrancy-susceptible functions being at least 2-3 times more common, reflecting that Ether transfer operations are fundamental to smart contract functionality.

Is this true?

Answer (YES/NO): YES